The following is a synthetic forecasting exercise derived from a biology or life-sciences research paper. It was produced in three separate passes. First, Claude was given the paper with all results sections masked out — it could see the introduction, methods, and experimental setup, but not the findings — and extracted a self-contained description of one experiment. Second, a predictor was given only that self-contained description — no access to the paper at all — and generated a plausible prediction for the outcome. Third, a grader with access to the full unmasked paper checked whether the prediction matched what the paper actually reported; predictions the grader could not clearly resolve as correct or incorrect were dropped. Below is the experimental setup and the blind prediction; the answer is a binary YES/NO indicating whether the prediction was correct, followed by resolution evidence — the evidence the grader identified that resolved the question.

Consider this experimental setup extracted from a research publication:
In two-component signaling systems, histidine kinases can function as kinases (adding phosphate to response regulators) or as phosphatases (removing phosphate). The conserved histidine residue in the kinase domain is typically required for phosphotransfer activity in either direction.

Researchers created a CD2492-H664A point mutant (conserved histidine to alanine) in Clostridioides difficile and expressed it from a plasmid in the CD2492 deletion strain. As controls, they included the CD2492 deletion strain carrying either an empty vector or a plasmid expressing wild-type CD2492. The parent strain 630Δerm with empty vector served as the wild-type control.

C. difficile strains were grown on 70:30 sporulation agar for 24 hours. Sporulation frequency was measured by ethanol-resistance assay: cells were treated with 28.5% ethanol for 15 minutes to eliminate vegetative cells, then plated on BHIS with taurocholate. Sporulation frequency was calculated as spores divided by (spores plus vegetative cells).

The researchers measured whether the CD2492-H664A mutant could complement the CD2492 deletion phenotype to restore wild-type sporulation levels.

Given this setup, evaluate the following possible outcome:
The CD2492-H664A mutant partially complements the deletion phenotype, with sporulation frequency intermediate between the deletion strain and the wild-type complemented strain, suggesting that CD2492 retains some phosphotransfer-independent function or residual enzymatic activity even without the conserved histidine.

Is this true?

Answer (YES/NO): NO